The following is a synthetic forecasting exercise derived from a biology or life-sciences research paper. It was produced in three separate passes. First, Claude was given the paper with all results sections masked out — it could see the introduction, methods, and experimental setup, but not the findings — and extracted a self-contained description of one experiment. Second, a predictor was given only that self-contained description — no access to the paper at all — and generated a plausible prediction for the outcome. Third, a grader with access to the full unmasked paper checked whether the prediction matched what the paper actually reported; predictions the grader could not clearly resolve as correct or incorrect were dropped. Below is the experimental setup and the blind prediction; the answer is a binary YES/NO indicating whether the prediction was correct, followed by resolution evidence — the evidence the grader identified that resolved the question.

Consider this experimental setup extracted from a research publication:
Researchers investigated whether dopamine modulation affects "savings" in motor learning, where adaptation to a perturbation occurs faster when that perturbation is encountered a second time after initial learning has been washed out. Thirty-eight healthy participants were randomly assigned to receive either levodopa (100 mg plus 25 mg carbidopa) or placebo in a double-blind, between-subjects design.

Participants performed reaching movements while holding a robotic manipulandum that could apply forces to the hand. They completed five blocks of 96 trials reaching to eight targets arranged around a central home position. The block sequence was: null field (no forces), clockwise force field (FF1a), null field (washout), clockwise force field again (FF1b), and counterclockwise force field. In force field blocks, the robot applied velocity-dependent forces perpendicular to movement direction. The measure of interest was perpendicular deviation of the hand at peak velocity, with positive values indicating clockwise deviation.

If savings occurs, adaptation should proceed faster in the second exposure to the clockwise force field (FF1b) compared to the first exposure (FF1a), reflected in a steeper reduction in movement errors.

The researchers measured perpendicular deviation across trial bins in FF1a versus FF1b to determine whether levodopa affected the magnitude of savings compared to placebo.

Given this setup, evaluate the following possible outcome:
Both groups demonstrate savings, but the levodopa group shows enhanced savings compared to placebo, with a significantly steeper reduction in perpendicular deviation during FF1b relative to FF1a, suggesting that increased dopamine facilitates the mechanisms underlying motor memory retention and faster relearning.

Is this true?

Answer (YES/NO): NO